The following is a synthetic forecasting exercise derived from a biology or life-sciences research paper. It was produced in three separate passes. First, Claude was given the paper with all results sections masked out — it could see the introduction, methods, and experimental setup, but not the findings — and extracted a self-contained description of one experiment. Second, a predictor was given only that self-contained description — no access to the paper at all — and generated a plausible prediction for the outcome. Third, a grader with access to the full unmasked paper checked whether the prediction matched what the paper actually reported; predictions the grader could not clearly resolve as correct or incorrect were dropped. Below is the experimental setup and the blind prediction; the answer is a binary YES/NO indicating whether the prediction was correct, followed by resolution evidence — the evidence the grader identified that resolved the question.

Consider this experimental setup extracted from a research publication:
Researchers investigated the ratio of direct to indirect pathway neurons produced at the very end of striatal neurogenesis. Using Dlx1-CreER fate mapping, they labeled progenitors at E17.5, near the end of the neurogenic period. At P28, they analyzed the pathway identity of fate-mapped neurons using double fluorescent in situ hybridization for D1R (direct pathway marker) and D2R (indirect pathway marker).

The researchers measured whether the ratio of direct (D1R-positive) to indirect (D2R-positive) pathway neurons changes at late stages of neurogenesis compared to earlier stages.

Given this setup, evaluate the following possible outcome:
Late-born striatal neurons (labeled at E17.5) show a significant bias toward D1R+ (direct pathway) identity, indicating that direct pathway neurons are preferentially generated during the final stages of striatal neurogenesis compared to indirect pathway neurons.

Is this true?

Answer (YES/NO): NO